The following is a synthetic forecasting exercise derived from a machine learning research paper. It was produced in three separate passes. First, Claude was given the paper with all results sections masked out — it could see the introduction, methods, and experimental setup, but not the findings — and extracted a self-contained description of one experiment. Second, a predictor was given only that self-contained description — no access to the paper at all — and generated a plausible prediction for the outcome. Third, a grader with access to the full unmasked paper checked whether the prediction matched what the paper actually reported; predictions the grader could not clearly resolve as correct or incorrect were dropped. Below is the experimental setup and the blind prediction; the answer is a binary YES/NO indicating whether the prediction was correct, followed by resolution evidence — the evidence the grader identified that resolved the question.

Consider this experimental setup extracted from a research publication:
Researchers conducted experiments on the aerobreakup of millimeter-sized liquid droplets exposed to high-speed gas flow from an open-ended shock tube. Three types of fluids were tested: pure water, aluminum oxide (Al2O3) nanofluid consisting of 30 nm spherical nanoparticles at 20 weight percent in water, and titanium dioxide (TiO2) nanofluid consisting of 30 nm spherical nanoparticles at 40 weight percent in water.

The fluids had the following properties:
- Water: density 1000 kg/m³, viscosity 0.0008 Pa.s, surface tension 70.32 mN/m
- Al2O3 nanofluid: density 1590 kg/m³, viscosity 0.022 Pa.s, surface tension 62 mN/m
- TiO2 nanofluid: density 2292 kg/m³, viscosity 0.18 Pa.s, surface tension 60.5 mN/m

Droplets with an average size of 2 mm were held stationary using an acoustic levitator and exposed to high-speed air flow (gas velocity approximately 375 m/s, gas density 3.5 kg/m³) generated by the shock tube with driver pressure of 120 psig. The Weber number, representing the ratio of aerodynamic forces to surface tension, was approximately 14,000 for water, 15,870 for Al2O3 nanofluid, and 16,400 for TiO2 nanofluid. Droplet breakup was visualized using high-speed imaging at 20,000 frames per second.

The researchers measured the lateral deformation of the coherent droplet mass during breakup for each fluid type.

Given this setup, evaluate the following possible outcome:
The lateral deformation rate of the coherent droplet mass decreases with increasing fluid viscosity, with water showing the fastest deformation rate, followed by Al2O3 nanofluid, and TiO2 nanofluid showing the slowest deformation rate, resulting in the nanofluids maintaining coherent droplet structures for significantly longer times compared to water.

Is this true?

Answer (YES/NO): NO